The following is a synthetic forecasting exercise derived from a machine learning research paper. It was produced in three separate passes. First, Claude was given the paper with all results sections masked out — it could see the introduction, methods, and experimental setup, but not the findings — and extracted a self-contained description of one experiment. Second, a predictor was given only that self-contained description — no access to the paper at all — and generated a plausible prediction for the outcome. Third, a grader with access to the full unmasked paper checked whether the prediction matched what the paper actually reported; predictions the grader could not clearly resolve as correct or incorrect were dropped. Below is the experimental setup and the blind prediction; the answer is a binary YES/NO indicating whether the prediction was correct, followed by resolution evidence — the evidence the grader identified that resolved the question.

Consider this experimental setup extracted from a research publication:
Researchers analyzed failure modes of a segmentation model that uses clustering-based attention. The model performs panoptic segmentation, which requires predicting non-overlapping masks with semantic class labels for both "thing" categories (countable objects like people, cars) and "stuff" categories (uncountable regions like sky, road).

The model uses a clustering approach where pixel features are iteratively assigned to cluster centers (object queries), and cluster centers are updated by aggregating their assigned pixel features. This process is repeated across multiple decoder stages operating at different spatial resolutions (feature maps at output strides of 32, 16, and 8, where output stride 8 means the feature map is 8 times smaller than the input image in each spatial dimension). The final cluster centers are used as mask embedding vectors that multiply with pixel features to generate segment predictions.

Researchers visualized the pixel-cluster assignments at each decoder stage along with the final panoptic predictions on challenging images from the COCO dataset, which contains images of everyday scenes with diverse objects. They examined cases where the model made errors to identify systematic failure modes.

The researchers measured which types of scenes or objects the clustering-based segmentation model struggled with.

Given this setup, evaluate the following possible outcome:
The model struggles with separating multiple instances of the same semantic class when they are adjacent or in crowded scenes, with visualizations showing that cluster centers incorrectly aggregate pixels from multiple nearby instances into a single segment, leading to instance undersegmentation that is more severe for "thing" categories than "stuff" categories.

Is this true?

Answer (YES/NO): NO